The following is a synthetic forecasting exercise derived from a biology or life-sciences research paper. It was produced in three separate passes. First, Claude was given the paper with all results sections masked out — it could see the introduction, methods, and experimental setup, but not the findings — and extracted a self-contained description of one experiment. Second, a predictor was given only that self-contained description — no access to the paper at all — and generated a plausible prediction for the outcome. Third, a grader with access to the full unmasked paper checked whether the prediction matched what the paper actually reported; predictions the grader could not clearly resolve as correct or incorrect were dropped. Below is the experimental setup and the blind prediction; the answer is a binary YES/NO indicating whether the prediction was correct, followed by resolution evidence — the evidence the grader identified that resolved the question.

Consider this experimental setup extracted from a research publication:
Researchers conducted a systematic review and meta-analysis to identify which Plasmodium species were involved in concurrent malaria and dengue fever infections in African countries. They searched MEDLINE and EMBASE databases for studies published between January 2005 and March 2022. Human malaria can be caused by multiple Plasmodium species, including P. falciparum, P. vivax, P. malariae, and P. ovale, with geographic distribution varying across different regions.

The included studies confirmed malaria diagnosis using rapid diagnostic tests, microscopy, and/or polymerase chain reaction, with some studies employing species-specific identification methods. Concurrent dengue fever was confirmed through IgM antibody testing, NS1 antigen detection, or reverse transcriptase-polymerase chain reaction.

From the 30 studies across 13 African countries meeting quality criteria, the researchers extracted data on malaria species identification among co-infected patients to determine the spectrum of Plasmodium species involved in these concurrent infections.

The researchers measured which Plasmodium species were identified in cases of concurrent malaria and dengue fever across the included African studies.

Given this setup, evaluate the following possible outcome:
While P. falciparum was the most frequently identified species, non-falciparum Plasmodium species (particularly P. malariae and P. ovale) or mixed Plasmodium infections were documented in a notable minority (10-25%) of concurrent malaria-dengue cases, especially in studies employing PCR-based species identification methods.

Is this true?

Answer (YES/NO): NO